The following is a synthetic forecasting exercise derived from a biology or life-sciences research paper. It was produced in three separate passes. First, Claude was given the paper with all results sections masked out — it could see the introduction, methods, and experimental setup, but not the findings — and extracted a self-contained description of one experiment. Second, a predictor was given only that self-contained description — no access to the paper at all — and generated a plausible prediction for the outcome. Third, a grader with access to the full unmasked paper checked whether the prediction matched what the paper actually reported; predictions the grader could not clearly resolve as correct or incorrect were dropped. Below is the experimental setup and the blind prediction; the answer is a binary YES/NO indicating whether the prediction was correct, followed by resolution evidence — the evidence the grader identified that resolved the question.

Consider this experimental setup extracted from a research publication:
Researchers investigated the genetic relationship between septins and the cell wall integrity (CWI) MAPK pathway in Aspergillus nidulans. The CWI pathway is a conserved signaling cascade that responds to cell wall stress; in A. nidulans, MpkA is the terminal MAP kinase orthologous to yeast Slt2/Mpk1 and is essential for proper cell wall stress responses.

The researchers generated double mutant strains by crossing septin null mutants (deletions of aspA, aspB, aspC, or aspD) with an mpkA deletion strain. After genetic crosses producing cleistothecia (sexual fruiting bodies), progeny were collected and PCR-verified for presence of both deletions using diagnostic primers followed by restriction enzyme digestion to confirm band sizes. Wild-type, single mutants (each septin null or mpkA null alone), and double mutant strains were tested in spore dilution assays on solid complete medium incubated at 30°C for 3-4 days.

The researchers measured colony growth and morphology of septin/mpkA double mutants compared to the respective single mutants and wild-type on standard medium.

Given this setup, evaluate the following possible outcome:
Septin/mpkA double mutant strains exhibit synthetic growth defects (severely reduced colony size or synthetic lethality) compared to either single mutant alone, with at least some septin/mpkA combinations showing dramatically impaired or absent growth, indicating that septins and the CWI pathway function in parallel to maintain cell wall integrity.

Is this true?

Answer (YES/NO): NO